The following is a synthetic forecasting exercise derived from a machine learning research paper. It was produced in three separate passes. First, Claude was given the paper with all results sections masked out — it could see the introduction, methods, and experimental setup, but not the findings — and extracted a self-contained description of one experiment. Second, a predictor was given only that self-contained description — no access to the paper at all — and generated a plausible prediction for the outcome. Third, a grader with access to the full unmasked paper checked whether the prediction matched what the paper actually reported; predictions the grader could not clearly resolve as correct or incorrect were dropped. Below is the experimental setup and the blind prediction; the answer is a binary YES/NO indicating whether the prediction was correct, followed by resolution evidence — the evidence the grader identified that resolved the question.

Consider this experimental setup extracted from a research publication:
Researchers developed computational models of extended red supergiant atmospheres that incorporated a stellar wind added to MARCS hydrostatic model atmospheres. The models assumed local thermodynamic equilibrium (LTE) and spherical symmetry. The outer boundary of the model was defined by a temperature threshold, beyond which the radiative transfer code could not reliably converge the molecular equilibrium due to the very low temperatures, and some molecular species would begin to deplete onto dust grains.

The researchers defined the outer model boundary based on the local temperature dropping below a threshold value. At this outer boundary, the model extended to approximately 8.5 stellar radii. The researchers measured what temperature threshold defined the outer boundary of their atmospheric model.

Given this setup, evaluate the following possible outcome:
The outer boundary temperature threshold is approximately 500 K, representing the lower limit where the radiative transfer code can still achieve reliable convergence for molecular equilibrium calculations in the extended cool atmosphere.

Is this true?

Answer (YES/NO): NO